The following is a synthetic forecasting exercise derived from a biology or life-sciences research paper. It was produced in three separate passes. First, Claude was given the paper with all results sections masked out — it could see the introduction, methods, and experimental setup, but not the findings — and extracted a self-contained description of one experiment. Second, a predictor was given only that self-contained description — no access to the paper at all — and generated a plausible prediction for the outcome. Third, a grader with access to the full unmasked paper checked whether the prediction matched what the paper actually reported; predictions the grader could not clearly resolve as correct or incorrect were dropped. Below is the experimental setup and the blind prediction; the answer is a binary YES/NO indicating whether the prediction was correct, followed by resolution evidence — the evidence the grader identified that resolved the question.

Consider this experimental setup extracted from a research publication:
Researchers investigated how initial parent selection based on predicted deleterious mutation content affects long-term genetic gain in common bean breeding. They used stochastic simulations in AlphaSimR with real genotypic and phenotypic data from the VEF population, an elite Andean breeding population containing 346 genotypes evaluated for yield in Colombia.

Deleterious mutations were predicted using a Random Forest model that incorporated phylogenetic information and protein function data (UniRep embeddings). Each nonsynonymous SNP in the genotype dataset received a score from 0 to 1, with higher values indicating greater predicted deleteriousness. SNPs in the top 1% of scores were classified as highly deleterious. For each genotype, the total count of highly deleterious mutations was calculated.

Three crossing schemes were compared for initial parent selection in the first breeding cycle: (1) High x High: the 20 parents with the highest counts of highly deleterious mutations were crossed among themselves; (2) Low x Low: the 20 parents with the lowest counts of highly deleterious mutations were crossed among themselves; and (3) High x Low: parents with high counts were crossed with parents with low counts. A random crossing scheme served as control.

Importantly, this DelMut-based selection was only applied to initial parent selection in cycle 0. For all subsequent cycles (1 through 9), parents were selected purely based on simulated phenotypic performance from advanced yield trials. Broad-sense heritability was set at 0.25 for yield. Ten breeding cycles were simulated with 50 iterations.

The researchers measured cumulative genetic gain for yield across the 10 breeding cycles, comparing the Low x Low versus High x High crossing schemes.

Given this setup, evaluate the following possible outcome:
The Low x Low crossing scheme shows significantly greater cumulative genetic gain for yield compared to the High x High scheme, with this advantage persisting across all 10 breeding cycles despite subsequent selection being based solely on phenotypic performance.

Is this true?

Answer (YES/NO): YES